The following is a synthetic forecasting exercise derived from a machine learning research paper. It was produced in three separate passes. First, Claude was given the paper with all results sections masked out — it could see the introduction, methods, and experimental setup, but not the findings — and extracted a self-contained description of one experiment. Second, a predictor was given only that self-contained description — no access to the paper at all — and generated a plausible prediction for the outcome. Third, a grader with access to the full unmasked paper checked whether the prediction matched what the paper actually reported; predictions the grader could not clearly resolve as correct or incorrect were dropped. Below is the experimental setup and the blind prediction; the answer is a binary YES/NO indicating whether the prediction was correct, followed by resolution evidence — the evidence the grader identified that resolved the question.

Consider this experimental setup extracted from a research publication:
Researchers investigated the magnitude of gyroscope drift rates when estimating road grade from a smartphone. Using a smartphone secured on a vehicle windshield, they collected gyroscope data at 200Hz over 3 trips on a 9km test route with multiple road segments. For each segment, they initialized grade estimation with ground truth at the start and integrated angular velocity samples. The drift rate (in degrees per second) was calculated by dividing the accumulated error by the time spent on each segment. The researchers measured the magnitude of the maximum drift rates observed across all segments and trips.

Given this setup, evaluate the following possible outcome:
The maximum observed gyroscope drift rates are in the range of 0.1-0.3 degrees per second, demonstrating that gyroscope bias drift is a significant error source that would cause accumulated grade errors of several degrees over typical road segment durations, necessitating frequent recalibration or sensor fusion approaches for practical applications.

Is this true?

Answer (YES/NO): YES